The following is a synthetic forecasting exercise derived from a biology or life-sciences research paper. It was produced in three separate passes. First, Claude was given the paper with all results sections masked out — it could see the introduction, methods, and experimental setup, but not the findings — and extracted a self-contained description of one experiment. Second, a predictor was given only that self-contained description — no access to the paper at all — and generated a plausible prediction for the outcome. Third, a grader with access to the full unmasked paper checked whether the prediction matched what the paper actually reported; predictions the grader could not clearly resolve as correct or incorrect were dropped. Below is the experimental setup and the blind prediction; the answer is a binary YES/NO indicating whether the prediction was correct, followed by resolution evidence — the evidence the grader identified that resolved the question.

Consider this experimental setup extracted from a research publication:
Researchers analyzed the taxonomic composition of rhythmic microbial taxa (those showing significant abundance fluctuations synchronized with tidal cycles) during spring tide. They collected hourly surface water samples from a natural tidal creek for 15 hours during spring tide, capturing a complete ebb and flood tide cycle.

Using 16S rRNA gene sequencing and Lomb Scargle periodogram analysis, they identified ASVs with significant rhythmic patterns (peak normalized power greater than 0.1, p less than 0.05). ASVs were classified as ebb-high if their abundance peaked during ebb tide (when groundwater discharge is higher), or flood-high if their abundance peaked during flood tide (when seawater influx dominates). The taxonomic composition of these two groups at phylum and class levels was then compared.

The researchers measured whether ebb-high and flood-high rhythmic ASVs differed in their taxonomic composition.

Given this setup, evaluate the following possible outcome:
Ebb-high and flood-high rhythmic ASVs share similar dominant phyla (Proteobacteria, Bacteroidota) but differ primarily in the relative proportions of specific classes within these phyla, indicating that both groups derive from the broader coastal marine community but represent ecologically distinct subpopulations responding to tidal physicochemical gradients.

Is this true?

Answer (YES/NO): NO